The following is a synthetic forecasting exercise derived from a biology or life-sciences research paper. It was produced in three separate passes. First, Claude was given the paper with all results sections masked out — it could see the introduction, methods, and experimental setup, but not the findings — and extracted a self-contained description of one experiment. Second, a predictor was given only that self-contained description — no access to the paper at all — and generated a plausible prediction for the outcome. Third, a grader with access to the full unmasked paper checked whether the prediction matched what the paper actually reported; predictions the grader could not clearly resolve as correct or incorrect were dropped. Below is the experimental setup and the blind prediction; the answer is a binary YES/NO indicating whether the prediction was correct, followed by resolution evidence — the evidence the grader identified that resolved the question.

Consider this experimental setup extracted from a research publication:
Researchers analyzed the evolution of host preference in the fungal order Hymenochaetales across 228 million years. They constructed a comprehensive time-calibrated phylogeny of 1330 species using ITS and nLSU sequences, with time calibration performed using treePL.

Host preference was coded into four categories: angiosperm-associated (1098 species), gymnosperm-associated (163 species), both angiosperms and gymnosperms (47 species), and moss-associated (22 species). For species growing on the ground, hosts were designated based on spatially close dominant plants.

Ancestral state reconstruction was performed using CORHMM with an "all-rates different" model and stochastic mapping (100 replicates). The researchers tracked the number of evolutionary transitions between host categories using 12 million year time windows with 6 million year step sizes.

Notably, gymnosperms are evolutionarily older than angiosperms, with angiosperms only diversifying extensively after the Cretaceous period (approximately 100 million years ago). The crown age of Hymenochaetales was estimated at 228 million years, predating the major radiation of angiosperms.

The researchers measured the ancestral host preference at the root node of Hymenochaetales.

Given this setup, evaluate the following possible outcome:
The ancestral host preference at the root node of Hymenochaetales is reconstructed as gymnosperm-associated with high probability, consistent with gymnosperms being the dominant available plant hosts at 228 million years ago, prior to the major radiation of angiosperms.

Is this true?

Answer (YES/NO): NO